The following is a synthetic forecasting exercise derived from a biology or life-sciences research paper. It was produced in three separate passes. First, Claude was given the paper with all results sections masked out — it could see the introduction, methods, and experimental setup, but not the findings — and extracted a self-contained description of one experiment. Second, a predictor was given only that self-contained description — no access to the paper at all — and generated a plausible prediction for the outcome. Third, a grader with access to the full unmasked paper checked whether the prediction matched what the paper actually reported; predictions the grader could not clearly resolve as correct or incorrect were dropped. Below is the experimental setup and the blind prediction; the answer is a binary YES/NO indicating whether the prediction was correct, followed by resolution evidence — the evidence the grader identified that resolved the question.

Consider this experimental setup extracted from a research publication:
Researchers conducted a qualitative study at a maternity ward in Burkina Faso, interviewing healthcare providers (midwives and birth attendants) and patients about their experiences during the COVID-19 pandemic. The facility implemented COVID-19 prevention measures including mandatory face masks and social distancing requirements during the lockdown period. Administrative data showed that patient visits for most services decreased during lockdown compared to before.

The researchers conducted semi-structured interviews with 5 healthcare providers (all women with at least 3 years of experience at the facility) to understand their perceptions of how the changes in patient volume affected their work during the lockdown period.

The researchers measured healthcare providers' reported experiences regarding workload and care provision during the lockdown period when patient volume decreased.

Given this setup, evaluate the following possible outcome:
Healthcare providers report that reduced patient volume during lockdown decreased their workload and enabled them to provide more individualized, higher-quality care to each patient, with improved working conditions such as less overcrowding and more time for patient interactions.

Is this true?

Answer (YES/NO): YES